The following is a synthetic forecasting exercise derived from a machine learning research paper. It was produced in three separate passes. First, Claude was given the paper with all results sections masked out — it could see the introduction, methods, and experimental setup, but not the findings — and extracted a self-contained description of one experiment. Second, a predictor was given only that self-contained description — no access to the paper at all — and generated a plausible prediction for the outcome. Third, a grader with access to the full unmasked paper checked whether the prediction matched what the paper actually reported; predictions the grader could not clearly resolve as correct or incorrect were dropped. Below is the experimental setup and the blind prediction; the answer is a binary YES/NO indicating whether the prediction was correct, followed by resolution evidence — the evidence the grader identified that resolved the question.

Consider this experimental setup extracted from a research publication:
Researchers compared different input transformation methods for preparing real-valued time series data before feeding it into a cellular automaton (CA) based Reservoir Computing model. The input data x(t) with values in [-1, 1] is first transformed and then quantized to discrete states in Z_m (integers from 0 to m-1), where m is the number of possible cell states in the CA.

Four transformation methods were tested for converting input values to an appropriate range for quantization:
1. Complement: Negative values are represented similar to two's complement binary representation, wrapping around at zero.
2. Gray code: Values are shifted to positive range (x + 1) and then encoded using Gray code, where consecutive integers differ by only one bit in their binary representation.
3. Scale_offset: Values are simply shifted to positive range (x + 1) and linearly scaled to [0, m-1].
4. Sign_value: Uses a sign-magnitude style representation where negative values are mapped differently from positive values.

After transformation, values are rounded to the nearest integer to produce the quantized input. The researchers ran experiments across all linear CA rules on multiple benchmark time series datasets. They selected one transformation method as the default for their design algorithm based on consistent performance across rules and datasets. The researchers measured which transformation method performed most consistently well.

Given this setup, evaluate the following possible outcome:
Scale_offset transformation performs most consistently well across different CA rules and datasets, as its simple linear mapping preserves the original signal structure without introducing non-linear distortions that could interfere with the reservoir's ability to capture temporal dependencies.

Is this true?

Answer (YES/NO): YES